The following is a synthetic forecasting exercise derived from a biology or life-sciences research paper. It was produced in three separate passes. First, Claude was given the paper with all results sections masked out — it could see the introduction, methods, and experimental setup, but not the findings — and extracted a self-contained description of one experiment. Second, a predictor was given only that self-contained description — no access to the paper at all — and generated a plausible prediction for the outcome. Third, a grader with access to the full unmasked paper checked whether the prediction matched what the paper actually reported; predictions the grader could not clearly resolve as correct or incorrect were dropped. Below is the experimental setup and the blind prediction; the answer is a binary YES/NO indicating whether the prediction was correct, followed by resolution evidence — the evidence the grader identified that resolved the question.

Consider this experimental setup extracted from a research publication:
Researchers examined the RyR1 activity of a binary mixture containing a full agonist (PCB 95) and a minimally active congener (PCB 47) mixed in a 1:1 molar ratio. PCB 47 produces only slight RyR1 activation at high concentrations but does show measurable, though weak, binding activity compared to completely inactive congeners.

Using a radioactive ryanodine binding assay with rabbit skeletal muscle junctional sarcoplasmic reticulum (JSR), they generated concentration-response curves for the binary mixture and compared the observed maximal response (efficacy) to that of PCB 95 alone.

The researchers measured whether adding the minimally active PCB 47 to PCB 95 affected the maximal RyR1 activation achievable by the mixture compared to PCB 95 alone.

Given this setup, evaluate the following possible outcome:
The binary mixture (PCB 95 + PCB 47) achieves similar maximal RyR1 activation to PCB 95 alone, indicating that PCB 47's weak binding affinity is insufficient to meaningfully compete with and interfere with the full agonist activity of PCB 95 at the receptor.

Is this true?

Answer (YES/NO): NO